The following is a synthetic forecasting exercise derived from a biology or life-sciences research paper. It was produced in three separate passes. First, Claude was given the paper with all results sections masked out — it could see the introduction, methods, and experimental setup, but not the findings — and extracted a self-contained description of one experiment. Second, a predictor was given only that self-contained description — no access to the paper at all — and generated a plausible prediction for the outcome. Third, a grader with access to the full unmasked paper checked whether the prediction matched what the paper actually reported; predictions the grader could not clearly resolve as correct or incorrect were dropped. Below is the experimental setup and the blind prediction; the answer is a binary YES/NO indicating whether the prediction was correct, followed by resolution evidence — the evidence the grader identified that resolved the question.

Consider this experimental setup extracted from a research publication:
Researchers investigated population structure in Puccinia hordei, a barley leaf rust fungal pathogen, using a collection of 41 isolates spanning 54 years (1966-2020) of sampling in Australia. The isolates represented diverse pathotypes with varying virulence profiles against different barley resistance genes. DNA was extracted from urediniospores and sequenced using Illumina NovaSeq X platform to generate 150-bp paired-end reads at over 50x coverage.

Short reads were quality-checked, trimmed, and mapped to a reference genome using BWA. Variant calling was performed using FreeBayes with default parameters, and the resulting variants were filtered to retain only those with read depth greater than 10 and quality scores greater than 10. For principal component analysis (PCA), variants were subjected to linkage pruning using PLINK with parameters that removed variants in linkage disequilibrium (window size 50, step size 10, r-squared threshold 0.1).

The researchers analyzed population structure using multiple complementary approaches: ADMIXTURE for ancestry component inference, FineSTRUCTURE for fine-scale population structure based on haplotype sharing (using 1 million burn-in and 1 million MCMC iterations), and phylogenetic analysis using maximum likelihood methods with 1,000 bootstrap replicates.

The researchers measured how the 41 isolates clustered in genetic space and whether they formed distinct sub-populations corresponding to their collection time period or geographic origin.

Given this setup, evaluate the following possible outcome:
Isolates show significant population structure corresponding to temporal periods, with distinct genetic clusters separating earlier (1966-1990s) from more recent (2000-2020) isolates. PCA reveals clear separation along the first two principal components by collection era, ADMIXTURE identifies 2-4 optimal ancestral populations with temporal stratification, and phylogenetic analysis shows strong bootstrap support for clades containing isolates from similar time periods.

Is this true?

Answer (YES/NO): NO